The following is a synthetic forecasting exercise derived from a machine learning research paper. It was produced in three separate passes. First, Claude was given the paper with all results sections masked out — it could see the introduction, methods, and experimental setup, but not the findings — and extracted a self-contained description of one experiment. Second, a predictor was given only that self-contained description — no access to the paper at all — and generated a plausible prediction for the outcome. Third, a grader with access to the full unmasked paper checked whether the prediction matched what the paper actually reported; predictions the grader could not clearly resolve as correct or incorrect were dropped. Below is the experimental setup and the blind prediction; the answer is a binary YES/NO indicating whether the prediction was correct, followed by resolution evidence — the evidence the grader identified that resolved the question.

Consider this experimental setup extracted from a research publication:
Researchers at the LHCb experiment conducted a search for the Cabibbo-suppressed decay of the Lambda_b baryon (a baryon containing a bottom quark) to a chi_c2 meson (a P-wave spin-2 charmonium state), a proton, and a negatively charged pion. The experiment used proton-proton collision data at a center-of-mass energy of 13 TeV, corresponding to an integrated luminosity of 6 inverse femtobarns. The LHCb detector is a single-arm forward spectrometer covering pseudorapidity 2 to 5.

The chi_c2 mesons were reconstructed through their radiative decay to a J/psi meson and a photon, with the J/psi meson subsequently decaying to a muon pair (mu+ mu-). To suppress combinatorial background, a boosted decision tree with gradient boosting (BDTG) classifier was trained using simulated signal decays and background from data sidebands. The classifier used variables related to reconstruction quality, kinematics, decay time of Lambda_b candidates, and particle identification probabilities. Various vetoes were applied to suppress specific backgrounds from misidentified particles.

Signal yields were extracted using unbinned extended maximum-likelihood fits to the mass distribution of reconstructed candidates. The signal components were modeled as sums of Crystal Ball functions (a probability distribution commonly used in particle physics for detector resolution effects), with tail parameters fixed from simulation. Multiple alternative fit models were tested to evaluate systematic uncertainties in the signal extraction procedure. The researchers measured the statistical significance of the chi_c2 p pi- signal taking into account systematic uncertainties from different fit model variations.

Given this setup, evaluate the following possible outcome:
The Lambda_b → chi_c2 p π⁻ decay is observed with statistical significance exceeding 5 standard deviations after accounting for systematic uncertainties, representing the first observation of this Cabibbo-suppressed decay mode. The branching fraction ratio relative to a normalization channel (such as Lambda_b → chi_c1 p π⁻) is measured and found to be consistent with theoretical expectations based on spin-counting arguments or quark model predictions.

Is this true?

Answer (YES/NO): NO